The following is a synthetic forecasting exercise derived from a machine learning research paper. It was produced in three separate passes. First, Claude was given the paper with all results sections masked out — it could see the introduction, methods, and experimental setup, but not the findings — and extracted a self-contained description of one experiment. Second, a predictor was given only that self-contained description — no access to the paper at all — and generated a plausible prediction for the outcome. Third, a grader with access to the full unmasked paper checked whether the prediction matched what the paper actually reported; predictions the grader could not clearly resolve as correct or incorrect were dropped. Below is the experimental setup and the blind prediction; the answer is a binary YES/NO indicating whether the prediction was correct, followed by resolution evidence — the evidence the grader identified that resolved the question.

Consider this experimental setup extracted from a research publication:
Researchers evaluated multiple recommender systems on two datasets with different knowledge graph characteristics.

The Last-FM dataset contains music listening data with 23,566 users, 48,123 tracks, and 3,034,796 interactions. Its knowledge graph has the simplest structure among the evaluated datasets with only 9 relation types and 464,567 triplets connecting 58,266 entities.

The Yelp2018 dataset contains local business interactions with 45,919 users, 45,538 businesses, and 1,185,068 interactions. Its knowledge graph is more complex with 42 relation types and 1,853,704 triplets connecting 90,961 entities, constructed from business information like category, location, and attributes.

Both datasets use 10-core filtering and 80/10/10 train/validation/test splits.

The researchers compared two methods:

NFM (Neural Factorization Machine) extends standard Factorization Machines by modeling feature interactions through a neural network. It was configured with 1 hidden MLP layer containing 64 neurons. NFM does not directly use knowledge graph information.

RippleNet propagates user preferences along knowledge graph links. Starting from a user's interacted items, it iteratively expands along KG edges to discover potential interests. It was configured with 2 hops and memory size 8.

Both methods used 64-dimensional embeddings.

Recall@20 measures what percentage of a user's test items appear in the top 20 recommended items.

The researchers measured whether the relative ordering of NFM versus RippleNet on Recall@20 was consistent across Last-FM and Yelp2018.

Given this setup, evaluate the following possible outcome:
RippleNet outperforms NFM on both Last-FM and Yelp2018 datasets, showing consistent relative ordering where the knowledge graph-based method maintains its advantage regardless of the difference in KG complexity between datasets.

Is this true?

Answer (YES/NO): NO